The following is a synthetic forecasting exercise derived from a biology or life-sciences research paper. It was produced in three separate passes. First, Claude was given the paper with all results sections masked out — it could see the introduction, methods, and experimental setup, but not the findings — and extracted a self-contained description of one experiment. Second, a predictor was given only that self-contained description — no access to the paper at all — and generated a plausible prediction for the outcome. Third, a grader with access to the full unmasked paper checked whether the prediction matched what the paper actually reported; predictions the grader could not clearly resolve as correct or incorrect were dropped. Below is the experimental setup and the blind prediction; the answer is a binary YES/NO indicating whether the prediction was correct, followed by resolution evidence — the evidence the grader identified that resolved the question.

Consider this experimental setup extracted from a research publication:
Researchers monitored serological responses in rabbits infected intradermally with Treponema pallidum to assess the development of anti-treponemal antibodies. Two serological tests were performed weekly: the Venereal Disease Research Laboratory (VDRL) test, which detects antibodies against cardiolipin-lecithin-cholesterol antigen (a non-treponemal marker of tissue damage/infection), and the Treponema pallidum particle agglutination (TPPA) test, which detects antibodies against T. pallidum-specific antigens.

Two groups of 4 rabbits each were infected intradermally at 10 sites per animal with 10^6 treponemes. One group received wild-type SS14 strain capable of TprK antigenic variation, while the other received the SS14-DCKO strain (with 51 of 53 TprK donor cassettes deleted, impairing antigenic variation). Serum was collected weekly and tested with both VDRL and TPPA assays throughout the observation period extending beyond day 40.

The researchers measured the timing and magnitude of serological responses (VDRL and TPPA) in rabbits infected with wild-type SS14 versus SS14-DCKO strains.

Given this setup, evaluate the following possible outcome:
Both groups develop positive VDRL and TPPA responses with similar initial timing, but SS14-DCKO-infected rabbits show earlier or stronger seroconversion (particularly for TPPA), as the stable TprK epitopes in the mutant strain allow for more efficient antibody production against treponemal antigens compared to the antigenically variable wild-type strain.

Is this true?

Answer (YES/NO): NO